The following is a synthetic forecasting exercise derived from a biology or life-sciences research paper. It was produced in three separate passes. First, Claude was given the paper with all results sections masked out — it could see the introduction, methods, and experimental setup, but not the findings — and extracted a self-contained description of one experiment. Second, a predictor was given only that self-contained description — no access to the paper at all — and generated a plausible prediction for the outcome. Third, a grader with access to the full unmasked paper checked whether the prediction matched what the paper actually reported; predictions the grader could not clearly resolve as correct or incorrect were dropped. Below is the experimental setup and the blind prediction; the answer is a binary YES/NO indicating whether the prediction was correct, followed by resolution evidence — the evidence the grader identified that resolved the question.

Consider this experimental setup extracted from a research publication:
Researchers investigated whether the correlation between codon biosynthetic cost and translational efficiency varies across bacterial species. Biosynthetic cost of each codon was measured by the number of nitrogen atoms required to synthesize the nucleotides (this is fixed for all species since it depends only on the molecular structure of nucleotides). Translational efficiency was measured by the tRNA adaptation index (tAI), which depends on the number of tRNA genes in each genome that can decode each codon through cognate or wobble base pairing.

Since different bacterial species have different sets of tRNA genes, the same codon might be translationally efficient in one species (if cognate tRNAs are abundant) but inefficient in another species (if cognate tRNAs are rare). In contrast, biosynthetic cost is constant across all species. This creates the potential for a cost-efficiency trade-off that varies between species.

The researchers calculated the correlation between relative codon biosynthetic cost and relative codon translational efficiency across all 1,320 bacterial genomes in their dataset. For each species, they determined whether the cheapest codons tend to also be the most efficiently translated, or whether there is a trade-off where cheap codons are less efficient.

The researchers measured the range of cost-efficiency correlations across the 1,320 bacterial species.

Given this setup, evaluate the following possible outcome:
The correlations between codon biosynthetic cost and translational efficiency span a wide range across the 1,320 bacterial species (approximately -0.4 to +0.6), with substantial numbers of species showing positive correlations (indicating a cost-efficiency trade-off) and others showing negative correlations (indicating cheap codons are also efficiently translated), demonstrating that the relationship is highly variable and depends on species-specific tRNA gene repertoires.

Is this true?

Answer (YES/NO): NO